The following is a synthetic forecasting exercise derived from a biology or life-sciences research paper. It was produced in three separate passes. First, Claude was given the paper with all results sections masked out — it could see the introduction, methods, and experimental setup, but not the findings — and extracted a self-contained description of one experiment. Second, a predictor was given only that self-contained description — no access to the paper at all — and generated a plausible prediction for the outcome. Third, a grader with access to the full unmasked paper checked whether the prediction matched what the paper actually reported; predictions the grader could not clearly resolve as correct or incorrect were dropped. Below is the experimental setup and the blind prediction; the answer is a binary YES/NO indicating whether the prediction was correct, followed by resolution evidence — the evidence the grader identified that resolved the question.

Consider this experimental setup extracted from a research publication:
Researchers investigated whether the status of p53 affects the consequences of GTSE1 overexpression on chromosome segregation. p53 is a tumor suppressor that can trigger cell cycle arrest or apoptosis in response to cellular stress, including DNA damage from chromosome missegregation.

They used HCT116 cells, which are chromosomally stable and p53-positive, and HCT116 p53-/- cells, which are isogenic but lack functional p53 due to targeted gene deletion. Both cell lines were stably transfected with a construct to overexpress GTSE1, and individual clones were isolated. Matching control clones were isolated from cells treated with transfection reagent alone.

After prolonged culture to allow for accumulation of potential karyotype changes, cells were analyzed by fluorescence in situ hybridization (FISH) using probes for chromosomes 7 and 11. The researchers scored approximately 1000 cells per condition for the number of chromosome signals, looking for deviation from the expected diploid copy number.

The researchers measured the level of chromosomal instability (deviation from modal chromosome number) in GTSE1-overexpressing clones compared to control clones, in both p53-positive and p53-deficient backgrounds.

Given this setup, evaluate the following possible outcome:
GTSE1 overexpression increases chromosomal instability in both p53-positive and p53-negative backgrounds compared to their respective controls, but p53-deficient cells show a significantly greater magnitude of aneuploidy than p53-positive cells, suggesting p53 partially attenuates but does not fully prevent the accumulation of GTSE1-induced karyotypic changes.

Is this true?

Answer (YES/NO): YES